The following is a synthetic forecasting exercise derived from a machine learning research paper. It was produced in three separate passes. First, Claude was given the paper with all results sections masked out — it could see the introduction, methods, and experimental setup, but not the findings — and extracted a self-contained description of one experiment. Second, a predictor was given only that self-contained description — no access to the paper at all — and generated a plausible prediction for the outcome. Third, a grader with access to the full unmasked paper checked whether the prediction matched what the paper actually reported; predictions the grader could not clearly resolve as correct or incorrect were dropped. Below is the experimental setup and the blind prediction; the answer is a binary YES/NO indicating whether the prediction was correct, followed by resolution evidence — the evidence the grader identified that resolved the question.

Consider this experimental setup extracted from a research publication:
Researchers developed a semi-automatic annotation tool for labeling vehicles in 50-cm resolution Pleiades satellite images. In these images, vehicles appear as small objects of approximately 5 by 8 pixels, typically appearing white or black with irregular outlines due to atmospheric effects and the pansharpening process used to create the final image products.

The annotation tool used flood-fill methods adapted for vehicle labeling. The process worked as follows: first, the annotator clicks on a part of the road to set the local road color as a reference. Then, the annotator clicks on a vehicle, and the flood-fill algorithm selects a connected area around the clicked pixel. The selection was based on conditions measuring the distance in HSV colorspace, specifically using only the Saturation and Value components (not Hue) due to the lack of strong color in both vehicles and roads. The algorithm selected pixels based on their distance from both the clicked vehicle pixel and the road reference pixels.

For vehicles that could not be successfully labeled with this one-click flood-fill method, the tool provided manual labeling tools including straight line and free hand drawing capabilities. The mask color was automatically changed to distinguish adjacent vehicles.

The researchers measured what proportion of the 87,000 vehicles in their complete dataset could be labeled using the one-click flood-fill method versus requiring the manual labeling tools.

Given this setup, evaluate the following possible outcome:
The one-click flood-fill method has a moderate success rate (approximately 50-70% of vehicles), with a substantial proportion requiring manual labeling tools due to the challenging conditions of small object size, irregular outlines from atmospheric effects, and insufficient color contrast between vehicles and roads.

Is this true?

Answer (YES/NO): YES